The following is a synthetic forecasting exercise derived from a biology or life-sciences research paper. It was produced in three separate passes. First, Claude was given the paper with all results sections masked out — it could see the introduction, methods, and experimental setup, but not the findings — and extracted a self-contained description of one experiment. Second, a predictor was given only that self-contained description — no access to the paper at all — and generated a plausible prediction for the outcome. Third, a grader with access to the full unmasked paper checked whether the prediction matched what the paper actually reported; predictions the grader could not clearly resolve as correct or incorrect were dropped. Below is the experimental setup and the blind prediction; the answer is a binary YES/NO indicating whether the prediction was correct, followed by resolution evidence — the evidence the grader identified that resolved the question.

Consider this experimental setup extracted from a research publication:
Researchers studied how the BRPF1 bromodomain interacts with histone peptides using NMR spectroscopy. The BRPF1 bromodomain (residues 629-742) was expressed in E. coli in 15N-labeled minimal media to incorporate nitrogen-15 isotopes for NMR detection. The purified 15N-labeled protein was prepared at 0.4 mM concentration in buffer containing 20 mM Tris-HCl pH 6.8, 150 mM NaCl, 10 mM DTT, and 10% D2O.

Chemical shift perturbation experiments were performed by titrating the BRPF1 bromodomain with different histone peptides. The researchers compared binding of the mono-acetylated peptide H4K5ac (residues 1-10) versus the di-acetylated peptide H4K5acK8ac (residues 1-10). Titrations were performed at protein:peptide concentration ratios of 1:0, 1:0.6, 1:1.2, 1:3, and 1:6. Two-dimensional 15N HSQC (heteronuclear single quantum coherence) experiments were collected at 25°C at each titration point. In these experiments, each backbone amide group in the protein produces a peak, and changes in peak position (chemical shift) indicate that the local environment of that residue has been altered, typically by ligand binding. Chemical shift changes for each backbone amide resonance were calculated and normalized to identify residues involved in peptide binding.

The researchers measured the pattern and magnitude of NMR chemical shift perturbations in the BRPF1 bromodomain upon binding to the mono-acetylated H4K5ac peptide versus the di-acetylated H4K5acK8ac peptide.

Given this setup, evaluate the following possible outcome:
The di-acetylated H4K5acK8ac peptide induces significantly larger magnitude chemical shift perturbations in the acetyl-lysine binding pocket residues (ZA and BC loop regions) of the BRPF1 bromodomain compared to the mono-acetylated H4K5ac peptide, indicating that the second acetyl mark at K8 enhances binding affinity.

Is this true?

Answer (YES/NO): NO